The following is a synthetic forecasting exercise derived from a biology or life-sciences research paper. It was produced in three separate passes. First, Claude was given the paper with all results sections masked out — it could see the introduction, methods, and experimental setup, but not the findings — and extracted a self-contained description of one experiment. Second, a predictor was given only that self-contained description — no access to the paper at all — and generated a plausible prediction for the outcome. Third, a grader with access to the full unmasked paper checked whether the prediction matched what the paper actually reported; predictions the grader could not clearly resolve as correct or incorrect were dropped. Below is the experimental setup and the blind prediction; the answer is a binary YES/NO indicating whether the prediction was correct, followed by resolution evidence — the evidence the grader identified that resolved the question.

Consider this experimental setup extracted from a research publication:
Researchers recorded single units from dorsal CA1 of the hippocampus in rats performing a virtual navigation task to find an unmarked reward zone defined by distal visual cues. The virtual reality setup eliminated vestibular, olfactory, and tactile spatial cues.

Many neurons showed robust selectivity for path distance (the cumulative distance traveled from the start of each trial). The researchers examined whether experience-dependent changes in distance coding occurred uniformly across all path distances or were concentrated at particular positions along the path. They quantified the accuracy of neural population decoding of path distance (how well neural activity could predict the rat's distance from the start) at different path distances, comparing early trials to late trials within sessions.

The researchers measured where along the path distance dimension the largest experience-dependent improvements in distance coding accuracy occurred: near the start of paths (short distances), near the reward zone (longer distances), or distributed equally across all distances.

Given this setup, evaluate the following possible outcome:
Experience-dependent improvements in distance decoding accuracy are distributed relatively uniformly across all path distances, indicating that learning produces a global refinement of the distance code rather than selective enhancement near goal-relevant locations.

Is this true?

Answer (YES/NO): NO